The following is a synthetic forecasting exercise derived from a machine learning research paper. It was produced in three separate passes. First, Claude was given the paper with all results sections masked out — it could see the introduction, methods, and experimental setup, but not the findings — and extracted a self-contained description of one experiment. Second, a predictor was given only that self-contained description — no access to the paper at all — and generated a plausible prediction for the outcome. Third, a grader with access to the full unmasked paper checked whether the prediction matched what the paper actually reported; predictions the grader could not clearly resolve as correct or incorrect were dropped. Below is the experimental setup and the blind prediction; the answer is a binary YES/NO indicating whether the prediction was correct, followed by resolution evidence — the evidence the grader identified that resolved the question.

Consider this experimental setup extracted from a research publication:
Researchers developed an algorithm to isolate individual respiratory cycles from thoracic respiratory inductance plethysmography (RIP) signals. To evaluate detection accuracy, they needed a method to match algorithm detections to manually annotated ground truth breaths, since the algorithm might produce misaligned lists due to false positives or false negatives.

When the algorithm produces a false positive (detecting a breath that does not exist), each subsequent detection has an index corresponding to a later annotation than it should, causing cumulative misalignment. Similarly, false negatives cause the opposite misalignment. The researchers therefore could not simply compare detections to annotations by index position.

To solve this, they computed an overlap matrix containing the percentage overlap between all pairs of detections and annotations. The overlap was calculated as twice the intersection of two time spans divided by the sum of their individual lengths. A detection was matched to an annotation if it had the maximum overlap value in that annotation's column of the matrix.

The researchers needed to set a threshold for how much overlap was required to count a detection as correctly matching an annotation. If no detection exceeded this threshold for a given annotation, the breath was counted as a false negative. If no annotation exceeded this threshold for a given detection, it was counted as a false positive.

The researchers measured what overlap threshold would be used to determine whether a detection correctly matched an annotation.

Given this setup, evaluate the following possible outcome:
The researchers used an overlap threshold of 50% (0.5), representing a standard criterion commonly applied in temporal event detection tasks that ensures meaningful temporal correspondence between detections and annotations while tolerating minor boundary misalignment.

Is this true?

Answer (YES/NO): NO